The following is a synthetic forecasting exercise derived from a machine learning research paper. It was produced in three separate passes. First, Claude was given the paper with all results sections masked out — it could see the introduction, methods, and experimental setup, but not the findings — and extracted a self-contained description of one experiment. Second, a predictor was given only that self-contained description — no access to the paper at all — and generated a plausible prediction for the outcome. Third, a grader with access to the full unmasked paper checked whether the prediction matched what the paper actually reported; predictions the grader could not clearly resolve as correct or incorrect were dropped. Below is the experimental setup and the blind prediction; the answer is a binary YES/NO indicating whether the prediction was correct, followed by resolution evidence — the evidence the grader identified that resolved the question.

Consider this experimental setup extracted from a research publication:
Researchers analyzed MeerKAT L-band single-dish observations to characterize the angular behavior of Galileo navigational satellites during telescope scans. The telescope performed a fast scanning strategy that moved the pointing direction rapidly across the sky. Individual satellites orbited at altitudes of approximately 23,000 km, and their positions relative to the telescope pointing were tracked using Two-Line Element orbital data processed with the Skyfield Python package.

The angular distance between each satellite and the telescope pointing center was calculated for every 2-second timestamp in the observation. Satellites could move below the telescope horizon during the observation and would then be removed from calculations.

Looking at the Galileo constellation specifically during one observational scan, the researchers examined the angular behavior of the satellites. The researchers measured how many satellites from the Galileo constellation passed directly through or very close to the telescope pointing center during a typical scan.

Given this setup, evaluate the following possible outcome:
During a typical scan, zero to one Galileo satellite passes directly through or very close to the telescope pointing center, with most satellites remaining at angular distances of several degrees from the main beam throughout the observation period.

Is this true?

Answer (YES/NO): YES